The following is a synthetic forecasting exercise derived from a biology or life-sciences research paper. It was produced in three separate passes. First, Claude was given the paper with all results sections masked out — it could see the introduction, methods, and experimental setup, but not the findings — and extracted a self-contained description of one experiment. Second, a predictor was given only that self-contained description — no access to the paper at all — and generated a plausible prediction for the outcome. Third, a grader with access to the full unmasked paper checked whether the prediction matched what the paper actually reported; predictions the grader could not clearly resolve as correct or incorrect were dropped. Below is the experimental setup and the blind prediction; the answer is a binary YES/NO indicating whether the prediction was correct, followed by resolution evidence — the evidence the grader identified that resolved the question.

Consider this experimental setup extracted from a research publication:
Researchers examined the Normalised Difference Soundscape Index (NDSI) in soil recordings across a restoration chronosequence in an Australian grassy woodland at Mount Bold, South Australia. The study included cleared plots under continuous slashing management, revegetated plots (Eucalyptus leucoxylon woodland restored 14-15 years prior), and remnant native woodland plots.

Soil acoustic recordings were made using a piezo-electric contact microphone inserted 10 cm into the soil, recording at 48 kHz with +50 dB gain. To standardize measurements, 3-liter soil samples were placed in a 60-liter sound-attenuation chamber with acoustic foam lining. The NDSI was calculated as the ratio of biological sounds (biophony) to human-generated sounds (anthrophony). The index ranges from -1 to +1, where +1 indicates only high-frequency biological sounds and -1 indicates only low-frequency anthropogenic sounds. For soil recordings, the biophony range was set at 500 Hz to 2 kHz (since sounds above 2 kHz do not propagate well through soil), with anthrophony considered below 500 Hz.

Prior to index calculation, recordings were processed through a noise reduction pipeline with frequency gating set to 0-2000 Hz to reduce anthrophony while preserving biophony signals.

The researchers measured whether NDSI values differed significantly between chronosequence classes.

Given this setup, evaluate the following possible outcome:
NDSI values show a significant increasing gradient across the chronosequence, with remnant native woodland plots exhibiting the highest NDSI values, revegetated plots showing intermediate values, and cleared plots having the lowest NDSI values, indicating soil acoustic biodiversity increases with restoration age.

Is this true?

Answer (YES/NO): NO